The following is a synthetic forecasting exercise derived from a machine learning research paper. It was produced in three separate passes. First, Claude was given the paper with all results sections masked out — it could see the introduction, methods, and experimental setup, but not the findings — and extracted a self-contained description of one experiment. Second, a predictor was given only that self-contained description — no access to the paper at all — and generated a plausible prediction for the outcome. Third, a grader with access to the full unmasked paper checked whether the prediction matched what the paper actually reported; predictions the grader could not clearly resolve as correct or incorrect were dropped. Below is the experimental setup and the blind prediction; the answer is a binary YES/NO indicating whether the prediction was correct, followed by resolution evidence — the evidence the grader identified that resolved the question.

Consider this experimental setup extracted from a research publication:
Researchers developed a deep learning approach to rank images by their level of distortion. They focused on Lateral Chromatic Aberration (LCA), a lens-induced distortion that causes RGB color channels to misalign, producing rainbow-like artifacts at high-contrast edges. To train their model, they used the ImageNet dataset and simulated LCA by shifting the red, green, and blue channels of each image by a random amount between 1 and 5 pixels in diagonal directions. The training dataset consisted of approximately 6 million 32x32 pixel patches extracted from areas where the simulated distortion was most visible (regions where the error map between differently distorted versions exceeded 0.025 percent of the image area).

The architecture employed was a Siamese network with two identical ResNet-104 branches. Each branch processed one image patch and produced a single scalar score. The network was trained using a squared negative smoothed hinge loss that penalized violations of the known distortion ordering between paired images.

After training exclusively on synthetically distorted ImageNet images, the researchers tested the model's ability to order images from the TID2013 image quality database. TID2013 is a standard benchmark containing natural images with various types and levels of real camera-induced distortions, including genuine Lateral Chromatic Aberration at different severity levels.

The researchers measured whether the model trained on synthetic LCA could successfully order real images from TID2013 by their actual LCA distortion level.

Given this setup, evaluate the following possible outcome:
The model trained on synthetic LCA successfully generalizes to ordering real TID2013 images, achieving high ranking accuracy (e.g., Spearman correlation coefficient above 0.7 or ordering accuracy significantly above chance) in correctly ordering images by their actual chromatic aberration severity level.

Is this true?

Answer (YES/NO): YES